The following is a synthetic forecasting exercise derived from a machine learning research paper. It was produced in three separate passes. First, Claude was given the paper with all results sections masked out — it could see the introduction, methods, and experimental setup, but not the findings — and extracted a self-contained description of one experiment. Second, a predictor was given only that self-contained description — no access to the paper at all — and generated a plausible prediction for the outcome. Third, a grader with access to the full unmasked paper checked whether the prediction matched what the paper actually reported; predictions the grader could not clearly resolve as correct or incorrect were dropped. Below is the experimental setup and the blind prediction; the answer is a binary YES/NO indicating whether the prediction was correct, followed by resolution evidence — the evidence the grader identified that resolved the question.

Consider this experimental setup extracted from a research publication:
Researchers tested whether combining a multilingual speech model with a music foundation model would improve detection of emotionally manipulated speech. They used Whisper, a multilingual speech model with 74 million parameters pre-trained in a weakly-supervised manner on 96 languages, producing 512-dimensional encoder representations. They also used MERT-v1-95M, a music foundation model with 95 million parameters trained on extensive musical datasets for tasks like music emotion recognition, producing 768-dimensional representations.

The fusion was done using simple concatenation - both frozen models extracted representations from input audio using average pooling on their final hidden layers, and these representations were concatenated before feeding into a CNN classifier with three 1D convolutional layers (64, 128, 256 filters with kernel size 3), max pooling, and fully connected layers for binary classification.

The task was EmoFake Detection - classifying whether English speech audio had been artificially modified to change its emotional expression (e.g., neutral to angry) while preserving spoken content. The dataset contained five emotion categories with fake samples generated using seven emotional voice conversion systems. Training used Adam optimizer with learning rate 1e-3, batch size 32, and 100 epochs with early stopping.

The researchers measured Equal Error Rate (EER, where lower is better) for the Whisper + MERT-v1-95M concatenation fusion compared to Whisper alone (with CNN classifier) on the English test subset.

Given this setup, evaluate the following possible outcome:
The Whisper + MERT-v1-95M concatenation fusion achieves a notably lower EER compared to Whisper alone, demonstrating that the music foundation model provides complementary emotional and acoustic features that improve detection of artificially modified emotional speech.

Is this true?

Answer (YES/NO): NO